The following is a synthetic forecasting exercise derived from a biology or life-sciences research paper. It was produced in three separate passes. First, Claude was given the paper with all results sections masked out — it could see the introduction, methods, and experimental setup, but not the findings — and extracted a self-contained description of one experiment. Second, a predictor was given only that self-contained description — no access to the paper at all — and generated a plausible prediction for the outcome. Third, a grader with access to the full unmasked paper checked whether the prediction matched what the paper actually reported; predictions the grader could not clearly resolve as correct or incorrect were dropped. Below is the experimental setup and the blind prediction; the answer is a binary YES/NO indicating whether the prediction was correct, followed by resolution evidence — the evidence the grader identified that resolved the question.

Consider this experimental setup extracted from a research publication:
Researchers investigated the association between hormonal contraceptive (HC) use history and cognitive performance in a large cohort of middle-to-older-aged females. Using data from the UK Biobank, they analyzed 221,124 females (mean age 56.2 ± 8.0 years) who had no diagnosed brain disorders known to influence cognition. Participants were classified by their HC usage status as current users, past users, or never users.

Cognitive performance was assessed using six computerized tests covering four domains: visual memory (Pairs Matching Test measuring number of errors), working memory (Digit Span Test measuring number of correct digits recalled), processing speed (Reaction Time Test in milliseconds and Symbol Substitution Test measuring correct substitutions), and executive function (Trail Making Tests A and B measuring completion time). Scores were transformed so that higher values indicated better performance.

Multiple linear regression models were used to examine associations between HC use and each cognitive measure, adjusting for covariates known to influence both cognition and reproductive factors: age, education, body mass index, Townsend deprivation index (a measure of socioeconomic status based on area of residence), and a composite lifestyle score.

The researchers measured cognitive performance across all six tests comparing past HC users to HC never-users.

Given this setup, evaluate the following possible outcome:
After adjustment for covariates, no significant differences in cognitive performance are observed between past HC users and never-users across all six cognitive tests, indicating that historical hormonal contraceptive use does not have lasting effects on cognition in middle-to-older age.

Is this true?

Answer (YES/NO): NO